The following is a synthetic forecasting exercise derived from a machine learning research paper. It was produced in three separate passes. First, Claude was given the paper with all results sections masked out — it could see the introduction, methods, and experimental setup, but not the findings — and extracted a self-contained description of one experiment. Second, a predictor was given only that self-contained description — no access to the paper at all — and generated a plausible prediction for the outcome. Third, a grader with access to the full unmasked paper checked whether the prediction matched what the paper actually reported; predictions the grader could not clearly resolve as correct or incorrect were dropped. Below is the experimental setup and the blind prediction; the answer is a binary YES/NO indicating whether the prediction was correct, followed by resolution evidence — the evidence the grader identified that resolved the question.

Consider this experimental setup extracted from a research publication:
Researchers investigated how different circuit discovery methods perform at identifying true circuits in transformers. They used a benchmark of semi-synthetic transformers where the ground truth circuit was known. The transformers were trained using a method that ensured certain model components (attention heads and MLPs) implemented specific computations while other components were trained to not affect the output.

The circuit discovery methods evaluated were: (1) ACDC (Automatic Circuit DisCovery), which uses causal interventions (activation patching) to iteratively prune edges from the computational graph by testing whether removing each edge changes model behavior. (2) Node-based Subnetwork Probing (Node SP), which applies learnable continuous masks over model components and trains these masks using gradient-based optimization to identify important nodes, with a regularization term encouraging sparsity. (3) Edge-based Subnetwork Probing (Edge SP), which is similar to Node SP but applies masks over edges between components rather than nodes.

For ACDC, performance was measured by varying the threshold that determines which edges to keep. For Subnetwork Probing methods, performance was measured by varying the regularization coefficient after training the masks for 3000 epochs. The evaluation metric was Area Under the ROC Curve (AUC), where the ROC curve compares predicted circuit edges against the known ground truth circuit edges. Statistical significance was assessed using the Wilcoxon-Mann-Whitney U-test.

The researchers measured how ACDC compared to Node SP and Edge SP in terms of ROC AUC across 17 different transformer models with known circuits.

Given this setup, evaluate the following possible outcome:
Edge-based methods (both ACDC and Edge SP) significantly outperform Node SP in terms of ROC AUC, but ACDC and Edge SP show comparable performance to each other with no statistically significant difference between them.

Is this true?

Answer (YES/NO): NO